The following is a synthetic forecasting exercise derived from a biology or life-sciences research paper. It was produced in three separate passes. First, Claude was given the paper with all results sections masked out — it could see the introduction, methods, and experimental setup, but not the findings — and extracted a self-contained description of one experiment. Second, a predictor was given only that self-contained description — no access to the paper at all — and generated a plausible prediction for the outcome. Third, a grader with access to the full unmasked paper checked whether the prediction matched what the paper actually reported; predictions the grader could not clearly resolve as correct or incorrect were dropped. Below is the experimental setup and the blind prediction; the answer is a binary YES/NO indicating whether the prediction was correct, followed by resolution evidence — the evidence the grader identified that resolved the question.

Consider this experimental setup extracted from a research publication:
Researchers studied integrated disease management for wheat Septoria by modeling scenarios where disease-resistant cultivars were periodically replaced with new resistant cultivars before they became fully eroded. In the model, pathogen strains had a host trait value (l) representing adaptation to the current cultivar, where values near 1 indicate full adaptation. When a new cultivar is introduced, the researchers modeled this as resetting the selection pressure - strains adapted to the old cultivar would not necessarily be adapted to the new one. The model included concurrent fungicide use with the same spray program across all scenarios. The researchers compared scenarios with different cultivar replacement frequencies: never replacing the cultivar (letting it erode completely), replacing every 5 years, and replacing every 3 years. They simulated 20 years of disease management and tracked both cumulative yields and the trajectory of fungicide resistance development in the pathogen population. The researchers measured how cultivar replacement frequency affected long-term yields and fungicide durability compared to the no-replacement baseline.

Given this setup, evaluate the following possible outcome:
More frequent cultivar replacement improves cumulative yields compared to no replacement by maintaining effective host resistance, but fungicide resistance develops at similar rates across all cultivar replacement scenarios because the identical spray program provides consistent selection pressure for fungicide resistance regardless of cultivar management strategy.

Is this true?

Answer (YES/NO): NO